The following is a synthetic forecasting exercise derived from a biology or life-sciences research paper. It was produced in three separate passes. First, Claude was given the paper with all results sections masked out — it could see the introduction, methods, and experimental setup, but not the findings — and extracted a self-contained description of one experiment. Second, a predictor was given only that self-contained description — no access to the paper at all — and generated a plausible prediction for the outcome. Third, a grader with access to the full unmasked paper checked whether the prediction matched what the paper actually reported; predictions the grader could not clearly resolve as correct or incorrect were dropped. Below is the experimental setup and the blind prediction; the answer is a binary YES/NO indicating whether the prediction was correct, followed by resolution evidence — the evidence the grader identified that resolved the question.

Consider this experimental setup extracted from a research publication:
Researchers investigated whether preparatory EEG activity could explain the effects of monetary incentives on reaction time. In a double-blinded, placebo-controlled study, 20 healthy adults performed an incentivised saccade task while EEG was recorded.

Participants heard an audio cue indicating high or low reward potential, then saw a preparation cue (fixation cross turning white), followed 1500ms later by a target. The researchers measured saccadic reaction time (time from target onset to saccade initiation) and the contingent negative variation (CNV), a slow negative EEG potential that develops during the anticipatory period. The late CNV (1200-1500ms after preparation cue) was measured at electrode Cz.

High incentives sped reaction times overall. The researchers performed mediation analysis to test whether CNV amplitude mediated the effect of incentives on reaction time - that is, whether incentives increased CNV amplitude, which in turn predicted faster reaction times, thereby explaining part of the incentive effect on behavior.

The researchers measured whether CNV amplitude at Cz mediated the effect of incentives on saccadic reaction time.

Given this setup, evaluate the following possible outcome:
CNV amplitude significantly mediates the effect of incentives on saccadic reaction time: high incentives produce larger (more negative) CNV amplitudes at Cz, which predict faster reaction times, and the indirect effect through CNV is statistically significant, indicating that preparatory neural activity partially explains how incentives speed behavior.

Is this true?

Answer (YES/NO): YES